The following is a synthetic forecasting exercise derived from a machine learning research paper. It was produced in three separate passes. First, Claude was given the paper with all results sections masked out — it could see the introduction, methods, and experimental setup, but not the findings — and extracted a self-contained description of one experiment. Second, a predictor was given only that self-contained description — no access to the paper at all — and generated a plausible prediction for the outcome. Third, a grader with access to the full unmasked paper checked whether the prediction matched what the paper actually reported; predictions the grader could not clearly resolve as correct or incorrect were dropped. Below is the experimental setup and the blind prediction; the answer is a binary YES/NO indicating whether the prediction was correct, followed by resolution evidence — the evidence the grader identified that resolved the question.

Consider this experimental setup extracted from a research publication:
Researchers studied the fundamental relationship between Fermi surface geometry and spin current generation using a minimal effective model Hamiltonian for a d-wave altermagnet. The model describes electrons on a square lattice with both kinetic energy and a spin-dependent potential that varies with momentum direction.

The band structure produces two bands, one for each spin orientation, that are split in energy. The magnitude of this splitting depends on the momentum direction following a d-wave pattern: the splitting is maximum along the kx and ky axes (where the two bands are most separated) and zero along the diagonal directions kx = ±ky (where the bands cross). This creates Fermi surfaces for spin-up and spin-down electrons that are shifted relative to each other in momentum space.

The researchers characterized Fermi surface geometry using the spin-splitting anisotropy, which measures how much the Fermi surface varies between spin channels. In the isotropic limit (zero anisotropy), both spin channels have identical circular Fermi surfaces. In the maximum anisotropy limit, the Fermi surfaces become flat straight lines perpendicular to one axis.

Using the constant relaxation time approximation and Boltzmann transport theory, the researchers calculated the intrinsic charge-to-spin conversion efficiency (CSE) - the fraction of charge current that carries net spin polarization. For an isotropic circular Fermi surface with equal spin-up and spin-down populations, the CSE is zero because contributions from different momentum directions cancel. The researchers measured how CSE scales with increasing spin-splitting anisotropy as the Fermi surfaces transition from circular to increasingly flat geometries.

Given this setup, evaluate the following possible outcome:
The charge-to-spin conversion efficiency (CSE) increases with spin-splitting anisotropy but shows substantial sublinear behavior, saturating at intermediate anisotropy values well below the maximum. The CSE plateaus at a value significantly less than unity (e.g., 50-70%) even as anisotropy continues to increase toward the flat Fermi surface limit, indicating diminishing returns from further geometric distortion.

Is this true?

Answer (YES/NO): NO